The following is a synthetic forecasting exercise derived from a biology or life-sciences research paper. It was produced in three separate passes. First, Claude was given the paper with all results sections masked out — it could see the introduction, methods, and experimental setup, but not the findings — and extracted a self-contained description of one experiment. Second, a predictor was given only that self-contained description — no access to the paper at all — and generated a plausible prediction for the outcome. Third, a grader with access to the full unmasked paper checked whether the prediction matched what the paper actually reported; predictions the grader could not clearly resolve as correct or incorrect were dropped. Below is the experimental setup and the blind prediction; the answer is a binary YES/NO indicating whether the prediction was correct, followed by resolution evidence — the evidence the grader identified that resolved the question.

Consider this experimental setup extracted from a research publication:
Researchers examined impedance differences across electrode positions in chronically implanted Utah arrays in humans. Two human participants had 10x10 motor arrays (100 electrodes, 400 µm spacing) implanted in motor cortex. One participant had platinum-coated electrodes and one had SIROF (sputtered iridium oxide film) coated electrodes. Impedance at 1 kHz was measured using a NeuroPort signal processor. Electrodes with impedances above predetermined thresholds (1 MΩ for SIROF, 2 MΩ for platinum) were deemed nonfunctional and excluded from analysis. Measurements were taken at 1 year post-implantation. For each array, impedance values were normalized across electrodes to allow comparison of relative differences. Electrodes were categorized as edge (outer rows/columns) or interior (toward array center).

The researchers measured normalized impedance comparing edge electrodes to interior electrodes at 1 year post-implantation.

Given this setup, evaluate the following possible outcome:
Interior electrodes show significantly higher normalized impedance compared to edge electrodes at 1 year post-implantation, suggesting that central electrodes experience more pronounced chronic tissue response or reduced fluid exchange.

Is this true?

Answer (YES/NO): YES